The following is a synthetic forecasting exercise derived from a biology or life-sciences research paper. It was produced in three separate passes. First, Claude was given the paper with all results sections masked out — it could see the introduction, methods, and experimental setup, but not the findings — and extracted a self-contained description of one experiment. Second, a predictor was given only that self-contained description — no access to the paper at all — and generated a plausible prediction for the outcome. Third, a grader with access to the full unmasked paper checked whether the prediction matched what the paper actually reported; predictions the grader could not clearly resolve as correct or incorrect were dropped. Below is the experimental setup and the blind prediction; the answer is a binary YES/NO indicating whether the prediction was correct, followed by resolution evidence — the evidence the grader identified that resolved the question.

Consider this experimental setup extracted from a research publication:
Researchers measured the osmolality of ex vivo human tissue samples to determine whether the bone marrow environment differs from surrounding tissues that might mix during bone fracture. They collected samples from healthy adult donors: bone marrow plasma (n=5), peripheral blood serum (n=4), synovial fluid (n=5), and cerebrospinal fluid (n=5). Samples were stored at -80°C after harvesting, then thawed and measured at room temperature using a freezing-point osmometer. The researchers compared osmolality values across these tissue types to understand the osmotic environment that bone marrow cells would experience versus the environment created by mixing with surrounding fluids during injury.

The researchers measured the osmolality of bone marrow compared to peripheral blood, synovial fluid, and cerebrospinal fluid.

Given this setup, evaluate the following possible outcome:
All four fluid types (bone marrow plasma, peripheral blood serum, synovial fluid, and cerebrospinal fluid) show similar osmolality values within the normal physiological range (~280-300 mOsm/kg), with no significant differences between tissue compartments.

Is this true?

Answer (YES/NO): NO